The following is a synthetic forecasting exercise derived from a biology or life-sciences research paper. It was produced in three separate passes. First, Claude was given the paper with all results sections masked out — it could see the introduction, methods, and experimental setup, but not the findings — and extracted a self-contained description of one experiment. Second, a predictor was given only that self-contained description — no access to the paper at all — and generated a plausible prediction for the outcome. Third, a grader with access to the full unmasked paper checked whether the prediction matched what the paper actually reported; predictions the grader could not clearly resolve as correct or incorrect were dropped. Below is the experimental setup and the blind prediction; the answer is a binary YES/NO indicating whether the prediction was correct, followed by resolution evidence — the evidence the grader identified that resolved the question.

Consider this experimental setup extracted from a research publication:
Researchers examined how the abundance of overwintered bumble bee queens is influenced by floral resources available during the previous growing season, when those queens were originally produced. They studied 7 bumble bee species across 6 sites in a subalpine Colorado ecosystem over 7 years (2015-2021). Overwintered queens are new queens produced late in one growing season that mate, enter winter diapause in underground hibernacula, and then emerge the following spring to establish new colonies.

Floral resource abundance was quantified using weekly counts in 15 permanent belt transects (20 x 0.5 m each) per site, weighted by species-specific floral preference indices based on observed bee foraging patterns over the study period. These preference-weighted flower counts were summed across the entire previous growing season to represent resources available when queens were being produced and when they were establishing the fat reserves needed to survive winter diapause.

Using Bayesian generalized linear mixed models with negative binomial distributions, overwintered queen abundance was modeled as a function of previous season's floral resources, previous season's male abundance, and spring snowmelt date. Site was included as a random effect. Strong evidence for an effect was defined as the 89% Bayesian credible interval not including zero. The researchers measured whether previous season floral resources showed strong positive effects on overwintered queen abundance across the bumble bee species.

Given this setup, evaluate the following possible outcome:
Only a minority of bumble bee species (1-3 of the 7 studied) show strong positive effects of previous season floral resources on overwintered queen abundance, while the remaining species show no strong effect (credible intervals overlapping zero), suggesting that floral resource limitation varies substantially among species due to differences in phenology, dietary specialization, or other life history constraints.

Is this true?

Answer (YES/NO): YES